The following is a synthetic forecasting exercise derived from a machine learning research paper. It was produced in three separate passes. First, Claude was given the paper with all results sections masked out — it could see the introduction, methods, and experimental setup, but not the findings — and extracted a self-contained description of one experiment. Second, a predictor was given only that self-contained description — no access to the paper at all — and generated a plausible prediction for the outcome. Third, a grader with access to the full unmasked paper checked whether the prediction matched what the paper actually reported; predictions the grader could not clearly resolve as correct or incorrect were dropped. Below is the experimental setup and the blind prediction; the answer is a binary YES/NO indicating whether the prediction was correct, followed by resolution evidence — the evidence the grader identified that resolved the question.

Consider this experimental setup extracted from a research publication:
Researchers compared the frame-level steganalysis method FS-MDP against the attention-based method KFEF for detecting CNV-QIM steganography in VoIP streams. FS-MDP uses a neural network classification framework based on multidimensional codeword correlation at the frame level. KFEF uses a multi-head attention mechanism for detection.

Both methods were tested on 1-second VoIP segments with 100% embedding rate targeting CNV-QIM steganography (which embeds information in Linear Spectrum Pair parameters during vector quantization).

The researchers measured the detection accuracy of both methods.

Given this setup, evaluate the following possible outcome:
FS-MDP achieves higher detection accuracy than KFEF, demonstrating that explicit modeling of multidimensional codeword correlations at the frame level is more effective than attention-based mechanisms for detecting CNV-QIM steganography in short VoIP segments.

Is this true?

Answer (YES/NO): NO